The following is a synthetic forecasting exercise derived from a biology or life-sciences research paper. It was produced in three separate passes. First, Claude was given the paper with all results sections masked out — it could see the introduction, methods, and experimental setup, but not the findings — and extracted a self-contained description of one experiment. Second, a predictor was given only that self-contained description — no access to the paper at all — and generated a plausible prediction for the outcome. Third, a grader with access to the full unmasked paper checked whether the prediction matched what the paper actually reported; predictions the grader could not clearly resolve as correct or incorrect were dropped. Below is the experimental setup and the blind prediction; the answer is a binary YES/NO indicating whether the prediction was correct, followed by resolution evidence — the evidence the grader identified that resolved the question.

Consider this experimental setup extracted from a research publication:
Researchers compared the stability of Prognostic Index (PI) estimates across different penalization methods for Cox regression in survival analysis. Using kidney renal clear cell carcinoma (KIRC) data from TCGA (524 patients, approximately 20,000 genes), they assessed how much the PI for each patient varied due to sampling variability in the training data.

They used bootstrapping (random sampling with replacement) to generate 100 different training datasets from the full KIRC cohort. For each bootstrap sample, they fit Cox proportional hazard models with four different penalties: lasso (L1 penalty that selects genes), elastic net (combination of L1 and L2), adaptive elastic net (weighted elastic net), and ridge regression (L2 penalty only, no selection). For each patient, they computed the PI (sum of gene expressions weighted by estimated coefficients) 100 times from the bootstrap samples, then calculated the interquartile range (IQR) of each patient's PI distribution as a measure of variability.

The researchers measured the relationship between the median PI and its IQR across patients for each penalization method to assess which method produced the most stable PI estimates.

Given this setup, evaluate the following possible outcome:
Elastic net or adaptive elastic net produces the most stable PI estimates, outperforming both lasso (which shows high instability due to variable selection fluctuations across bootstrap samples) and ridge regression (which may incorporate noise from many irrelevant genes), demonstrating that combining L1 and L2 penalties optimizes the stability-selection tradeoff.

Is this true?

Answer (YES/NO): NO